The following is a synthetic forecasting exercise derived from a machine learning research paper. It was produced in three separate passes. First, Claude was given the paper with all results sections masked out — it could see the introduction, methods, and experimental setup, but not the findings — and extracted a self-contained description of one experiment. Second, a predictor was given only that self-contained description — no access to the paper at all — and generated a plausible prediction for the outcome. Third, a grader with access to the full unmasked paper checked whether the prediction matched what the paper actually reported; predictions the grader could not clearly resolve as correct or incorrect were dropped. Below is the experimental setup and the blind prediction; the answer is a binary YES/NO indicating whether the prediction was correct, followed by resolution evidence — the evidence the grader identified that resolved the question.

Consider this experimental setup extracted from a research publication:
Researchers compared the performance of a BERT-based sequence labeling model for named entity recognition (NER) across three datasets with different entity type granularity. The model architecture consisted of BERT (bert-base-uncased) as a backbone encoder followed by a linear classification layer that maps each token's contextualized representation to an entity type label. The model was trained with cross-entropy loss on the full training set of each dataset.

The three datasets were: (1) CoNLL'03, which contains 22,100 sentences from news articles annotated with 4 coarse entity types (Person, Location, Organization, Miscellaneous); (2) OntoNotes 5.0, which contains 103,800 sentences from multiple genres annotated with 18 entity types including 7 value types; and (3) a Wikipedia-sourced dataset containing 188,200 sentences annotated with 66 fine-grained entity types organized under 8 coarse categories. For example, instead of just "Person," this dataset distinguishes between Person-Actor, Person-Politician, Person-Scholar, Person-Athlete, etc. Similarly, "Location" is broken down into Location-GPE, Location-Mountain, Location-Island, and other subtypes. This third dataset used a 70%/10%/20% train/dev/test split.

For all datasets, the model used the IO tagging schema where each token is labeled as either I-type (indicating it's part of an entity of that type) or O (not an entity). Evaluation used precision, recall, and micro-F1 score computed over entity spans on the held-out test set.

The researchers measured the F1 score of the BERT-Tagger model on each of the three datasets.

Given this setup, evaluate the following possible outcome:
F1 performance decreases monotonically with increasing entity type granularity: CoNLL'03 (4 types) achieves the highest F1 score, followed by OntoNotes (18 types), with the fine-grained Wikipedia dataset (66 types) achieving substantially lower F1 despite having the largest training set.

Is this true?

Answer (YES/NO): YES